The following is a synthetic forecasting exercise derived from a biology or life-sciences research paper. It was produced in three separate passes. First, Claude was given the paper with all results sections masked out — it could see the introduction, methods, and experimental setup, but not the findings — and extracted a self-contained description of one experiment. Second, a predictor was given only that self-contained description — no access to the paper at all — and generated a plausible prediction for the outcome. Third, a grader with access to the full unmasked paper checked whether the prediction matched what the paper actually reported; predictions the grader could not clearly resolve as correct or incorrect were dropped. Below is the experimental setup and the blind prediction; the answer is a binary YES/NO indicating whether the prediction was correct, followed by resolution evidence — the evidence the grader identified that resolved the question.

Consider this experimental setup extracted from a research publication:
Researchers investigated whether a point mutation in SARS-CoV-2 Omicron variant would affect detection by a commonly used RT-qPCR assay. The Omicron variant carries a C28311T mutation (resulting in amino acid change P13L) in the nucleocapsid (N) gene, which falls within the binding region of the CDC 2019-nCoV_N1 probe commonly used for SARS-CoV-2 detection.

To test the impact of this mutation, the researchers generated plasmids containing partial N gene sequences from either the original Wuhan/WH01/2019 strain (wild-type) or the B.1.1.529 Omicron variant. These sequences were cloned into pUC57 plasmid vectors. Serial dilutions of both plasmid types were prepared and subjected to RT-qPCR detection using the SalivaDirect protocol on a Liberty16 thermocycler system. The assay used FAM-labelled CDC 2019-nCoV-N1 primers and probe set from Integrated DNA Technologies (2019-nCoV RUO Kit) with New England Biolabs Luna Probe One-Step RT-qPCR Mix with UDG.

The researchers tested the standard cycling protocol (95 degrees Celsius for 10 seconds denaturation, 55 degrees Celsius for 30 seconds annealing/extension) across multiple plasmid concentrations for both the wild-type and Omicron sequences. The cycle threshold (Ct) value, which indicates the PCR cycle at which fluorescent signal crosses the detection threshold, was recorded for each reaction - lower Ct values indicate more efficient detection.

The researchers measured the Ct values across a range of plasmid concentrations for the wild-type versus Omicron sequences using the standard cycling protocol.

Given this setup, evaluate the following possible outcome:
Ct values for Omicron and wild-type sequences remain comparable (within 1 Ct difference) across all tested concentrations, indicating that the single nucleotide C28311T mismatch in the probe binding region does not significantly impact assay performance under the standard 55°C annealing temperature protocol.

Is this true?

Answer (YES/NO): YES